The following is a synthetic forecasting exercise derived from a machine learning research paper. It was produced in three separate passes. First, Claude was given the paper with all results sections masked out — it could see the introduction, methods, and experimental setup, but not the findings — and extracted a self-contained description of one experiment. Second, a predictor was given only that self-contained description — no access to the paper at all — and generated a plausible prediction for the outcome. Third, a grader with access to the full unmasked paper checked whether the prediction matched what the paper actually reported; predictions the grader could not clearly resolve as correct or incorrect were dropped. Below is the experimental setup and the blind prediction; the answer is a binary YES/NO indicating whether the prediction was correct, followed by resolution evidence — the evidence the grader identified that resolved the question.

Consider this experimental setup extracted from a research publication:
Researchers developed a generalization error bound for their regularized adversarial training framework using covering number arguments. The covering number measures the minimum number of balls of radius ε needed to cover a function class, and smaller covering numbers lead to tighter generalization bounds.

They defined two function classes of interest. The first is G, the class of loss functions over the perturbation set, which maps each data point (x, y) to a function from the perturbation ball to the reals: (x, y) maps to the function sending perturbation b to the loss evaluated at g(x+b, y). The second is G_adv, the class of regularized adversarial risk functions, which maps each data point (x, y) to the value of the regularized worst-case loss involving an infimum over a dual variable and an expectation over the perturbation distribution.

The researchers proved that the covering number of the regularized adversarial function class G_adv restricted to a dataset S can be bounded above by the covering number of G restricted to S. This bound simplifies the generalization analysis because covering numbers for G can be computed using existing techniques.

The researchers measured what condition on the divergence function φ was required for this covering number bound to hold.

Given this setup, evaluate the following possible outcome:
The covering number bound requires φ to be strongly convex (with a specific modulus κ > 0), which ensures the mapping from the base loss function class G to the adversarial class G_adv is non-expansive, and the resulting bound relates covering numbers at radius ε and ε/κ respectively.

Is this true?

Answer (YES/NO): NO